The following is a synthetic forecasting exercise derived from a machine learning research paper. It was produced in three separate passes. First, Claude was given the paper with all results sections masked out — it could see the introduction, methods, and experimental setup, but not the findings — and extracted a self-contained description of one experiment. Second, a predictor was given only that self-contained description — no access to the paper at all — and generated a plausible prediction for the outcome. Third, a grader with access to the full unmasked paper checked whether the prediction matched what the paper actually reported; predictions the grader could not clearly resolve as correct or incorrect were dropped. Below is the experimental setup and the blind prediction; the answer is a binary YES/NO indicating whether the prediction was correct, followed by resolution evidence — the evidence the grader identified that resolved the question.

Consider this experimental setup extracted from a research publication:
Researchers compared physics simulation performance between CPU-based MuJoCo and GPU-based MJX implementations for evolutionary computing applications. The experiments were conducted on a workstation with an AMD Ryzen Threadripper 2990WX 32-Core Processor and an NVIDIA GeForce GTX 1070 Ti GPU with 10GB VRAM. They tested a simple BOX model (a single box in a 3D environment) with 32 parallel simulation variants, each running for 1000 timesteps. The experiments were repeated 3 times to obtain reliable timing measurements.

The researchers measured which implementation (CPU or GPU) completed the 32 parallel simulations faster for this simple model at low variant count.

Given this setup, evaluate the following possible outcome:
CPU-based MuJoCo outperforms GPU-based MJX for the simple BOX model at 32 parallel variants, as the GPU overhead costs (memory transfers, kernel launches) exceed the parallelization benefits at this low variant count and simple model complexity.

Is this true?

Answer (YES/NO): YES